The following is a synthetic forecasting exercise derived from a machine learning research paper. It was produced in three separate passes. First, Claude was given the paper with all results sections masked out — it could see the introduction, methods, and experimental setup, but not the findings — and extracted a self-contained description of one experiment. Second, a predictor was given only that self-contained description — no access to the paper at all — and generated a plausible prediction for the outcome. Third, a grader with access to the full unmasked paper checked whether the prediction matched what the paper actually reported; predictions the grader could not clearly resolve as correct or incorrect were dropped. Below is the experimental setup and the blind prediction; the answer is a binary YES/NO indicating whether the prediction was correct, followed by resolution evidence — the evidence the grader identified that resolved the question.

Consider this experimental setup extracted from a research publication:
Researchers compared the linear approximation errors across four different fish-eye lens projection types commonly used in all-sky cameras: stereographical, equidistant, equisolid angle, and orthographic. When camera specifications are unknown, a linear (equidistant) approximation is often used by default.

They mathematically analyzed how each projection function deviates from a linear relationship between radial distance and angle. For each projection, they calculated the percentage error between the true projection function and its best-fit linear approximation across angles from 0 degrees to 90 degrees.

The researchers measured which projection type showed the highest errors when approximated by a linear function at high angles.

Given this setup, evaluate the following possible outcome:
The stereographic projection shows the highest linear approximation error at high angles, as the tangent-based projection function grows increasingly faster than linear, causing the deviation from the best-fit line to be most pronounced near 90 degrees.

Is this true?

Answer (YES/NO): NO